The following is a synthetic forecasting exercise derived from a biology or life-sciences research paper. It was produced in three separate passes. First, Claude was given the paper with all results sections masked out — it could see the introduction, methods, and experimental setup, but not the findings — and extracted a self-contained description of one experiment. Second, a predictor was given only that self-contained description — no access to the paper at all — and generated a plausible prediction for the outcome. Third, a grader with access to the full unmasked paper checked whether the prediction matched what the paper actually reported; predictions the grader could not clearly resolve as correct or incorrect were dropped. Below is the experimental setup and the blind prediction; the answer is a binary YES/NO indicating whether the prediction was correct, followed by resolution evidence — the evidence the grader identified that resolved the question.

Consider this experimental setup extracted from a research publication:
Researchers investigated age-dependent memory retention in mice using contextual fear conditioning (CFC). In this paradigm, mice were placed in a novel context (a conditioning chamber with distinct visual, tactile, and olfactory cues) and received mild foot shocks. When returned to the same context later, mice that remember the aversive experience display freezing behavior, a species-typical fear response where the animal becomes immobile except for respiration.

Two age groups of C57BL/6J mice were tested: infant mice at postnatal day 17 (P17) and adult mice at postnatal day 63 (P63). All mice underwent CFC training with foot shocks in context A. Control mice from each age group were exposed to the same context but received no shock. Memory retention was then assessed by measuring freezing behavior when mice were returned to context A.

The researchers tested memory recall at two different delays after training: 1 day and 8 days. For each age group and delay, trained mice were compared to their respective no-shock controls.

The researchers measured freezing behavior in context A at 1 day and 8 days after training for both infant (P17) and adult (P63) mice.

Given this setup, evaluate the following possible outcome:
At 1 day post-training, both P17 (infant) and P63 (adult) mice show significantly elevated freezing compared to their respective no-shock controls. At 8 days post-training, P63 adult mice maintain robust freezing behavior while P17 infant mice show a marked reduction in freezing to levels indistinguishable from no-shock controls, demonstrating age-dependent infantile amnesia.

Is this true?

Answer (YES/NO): YES